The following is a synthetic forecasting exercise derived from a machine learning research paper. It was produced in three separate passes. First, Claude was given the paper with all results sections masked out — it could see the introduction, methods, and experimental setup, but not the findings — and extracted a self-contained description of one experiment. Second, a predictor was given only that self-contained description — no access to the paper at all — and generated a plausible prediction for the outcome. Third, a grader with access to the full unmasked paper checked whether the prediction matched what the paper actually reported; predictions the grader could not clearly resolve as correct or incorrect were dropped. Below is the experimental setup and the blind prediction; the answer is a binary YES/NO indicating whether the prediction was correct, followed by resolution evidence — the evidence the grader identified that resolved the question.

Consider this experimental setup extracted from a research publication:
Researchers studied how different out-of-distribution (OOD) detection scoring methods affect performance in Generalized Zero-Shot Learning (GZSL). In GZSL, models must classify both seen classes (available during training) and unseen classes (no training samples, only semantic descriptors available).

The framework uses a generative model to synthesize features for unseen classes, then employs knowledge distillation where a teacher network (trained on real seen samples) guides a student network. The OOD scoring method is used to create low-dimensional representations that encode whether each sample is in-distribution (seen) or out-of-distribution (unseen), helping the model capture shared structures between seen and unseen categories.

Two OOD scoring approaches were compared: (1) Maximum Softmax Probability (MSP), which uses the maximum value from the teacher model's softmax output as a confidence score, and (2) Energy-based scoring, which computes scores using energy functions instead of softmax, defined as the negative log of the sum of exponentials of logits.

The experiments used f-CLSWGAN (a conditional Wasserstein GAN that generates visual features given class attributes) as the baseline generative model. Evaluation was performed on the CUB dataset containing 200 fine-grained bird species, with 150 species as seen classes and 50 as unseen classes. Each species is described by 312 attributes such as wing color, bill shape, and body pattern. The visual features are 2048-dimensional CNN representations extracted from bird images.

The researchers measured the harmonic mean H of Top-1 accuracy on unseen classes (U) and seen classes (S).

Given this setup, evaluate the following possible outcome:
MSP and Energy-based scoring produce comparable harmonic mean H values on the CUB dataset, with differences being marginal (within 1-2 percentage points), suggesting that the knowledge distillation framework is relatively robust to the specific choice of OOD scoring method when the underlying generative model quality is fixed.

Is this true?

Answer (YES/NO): YES